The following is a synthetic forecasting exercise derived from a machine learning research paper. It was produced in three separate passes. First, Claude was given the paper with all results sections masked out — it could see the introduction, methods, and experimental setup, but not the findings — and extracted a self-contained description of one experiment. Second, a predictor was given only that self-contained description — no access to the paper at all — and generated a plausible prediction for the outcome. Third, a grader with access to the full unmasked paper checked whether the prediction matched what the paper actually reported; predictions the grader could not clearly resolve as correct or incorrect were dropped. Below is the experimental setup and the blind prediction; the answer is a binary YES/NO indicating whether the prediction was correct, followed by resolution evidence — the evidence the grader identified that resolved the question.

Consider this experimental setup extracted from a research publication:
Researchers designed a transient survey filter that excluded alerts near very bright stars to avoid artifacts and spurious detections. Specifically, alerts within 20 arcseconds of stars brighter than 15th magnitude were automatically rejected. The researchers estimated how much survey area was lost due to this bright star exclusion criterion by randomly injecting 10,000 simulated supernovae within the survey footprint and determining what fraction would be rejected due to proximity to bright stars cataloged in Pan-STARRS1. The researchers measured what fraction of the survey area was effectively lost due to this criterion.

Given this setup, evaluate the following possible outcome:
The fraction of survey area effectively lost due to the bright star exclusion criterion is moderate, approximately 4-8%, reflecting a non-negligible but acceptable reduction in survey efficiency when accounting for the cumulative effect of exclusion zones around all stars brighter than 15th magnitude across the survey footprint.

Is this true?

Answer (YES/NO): NO